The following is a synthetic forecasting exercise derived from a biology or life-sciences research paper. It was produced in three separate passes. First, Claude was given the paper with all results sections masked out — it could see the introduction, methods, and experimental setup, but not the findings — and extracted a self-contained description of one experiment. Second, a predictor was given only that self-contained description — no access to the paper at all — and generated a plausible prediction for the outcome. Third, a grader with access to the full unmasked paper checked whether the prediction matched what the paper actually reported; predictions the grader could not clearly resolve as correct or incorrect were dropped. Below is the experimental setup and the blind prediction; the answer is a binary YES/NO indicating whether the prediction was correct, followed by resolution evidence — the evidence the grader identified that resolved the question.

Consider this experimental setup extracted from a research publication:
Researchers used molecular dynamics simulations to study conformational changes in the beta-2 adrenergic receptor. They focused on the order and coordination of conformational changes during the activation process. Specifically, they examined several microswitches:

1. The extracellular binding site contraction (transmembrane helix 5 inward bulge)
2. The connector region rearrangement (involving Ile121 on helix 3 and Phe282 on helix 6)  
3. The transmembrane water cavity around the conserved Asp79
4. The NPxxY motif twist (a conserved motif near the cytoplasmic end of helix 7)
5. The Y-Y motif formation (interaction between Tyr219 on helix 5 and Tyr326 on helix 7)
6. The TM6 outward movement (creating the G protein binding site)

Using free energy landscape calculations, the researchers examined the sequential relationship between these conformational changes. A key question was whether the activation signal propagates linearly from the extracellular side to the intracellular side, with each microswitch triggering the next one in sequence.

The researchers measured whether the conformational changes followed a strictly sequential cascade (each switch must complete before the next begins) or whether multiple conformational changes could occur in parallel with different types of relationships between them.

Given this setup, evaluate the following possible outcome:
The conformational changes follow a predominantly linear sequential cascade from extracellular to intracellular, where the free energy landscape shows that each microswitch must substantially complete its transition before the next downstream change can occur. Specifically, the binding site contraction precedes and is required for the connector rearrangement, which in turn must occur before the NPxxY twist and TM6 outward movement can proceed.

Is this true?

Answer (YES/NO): NO